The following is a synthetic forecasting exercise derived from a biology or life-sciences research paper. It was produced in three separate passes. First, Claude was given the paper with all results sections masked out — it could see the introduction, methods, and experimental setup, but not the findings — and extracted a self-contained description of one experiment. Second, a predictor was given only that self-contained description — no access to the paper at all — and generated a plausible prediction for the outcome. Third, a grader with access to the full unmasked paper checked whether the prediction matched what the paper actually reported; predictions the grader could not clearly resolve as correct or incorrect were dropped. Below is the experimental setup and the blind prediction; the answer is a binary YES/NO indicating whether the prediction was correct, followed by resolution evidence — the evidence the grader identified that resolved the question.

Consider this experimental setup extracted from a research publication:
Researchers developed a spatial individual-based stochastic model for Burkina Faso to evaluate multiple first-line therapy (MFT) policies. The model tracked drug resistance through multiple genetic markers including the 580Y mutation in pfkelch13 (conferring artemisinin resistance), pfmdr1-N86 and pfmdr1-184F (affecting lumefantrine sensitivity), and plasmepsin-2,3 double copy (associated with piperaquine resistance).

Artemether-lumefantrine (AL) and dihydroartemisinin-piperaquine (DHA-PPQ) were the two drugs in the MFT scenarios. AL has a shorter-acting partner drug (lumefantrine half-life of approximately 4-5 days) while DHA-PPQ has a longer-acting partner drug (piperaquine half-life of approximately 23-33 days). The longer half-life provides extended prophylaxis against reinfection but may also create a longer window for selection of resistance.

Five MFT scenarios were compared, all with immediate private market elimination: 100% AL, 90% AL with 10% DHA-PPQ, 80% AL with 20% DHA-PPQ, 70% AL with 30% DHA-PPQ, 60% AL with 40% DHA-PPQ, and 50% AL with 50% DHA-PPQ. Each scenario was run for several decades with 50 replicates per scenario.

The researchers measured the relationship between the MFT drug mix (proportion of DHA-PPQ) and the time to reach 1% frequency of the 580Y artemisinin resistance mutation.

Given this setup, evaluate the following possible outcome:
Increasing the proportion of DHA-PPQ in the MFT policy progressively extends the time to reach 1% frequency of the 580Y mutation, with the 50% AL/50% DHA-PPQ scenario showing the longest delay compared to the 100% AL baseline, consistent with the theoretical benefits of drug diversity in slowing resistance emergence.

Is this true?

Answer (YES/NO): NO